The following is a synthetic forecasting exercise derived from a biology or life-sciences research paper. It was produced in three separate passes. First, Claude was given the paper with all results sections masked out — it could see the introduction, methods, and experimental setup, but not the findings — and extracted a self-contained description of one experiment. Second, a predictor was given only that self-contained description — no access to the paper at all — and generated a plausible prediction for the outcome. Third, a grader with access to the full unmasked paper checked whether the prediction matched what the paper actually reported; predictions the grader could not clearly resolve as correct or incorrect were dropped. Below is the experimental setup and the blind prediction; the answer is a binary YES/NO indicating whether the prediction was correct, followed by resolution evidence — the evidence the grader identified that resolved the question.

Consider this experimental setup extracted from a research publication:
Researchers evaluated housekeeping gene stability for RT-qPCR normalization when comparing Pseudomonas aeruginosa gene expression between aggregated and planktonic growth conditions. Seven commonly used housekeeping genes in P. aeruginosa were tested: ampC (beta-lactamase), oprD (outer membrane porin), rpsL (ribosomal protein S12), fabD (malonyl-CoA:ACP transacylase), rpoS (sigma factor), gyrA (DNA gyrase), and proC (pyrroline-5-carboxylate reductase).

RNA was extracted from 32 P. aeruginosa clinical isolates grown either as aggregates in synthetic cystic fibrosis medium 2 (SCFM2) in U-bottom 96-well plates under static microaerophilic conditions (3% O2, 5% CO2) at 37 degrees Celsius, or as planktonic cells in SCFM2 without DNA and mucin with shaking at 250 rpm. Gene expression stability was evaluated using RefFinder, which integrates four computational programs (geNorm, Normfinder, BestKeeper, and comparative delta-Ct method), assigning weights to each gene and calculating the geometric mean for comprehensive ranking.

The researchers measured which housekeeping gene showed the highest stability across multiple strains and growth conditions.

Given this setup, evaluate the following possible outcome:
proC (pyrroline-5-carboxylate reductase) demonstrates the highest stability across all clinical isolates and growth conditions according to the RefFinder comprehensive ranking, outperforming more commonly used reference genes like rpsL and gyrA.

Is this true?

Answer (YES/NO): YES